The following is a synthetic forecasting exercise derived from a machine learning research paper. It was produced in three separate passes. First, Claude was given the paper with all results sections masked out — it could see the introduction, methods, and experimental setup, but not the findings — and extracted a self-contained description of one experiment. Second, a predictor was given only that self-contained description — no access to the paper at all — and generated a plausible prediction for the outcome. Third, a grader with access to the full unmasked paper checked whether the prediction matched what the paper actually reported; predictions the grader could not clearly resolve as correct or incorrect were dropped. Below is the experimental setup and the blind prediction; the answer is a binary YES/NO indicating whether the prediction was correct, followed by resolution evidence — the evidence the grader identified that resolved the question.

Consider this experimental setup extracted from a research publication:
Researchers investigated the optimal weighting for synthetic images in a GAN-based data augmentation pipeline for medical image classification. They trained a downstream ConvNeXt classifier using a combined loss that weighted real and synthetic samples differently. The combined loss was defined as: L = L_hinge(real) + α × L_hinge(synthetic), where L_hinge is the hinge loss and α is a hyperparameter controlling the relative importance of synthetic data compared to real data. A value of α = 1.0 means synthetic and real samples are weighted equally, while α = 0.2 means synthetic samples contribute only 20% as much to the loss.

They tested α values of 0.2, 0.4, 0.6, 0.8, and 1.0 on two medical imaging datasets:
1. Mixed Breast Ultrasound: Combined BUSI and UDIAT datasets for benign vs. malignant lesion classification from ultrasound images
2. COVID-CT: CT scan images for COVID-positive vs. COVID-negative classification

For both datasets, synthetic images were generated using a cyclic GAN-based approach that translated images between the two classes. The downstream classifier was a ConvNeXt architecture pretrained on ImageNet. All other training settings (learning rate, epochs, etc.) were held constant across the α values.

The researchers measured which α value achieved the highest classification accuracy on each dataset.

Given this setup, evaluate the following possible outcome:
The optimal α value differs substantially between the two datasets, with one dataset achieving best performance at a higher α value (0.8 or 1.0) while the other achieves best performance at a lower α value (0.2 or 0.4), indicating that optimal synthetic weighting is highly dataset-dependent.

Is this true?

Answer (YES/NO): YES